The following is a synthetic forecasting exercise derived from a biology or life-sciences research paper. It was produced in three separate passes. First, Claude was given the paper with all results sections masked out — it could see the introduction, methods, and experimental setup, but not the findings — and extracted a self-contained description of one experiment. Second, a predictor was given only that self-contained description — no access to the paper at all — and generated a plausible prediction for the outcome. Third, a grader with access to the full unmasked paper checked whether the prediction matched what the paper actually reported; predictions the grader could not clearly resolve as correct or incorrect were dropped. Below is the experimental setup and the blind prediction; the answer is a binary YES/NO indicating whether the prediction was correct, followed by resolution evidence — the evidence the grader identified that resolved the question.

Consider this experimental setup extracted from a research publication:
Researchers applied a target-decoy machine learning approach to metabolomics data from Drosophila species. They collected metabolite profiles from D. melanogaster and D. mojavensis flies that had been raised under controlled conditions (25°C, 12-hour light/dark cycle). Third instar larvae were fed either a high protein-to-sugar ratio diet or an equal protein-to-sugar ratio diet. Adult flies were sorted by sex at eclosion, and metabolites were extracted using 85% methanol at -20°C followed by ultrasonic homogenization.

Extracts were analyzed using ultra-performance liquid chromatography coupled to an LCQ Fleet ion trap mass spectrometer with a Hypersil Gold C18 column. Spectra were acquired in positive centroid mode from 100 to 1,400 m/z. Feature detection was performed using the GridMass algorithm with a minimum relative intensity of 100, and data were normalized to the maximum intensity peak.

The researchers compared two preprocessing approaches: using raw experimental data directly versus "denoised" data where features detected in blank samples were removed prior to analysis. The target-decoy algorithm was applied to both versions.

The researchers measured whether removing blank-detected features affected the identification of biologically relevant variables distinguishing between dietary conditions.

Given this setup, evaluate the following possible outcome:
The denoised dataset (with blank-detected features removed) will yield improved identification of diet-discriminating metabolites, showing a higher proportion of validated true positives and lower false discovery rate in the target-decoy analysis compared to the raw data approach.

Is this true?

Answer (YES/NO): NO